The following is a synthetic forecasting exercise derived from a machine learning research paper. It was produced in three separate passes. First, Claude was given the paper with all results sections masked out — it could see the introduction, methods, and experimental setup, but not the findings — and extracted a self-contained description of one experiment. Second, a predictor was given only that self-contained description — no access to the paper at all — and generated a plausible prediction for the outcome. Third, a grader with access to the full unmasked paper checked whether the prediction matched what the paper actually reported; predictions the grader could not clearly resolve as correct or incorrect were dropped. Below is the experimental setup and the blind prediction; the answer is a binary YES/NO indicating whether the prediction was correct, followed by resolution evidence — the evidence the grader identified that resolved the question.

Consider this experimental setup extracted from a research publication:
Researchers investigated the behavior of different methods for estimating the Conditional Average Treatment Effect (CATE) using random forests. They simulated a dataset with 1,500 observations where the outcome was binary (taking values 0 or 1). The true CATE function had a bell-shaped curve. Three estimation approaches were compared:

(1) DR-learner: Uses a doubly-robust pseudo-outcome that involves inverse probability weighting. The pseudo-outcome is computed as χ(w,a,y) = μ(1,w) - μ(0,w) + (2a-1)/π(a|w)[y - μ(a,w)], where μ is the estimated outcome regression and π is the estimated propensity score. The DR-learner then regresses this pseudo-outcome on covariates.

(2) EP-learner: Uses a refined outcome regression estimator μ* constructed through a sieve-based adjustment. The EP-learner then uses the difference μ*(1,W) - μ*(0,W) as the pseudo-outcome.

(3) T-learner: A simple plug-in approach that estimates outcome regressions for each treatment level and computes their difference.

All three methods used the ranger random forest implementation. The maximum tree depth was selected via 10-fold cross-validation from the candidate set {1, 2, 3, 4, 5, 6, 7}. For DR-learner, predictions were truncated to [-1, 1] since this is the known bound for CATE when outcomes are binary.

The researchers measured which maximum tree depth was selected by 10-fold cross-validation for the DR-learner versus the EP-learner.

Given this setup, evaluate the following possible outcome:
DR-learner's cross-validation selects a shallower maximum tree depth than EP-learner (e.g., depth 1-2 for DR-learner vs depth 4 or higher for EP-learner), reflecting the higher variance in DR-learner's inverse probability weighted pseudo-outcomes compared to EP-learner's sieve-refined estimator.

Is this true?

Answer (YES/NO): YES